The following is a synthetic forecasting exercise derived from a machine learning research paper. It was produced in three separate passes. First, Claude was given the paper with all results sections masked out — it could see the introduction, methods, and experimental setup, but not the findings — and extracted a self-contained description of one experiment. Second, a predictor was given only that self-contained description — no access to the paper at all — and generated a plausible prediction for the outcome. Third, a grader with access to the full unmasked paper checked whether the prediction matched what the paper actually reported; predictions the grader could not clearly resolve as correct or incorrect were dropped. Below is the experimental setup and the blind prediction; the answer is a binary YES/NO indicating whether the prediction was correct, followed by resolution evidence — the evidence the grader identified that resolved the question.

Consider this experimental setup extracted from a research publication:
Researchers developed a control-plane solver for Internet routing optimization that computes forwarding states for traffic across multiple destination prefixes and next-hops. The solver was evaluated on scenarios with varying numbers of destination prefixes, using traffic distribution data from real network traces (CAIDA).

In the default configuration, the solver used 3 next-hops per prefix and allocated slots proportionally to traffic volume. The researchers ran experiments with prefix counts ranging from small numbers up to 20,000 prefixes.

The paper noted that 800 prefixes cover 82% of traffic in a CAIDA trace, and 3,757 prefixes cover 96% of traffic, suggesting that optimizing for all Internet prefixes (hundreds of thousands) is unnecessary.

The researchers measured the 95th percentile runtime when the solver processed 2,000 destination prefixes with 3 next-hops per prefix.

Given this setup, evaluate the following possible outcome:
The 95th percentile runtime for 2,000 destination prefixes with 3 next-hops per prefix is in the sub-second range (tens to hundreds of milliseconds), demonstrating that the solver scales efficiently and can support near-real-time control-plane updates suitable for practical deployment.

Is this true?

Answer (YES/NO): YES